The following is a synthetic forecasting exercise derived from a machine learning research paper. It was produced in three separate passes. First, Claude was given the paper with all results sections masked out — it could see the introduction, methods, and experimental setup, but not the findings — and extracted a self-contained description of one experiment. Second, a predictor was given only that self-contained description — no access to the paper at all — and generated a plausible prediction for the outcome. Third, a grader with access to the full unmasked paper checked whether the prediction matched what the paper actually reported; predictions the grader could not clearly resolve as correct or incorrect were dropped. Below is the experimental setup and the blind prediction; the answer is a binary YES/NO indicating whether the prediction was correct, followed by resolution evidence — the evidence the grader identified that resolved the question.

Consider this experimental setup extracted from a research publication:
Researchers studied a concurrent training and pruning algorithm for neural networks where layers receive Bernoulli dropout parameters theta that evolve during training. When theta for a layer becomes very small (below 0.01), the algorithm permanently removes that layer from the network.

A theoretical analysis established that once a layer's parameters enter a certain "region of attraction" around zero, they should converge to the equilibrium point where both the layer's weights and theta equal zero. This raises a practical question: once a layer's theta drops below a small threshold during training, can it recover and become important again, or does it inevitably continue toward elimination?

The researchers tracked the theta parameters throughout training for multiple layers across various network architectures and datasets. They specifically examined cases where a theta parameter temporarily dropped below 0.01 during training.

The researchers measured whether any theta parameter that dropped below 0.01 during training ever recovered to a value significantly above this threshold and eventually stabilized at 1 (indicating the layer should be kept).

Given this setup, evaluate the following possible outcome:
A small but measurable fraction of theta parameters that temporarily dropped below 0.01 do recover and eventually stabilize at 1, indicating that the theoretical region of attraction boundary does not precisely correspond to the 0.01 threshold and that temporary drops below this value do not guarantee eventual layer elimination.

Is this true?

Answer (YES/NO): NO